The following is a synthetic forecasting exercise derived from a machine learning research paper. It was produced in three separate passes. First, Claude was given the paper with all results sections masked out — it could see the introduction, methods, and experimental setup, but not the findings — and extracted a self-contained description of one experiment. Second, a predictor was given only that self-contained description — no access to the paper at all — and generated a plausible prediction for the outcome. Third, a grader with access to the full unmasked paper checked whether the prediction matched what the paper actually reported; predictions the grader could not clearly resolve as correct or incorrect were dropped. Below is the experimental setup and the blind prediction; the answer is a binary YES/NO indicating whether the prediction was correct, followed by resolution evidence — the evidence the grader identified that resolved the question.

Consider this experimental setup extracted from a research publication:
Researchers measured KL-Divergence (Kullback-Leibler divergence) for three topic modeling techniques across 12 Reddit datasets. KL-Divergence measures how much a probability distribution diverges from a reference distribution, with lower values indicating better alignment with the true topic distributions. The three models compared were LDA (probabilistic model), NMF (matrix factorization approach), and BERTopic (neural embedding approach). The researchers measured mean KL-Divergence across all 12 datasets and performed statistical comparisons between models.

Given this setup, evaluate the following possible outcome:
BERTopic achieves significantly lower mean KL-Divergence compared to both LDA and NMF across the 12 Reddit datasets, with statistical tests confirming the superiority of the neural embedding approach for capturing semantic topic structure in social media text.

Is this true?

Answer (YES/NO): NO